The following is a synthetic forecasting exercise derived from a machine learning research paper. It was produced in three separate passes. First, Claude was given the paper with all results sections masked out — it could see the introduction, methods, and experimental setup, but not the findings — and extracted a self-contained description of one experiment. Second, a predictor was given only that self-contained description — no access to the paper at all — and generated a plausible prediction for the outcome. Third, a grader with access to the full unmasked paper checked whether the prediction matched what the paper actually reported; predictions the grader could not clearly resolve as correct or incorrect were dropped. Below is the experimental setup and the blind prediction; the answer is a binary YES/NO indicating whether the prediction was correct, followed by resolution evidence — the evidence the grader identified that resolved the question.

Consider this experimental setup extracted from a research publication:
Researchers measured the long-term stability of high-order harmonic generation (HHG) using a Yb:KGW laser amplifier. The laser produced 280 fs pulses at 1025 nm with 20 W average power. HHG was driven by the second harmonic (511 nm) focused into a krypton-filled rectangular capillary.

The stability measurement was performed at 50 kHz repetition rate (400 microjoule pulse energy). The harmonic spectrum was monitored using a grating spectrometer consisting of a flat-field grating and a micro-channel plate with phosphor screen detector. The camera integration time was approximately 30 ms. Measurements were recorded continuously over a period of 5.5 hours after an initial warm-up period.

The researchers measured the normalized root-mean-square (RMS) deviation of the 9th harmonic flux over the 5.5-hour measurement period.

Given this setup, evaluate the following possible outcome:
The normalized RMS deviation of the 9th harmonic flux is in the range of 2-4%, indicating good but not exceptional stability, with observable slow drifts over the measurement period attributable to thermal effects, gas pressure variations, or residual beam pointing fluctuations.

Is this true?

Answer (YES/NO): YES